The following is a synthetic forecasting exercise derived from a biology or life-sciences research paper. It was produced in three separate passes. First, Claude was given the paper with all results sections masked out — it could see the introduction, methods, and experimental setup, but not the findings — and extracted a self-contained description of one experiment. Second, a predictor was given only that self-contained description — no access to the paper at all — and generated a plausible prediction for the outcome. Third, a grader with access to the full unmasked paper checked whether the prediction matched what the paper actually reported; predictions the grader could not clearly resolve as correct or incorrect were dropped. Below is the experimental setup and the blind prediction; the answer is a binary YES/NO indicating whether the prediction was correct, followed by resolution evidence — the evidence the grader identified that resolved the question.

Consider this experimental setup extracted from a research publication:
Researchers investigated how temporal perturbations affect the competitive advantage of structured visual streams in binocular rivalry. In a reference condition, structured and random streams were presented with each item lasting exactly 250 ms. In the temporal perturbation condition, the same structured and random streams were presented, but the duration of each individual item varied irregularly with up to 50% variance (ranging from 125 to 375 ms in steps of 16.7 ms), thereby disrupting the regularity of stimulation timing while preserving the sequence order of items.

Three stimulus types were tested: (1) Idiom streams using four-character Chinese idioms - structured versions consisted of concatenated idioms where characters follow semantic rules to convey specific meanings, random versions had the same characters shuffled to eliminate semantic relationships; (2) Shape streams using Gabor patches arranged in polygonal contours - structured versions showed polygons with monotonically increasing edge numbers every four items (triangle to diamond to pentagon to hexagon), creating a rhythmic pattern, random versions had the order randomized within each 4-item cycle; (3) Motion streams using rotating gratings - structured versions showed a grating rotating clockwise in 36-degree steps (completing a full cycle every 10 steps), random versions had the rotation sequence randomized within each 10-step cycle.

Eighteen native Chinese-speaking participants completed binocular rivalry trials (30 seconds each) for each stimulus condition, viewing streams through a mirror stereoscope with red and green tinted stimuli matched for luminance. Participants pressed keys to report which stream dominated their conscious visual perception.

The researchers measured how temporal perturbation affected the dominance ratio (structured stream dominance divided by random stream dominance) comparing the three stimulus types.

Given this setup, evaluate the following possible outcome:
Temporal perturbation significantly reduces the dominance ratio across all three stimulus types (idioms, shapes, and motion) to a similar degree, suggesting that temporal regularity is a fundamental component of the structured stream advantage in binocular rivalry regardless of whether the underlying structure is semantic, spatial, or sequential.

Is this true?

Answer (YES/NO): NO